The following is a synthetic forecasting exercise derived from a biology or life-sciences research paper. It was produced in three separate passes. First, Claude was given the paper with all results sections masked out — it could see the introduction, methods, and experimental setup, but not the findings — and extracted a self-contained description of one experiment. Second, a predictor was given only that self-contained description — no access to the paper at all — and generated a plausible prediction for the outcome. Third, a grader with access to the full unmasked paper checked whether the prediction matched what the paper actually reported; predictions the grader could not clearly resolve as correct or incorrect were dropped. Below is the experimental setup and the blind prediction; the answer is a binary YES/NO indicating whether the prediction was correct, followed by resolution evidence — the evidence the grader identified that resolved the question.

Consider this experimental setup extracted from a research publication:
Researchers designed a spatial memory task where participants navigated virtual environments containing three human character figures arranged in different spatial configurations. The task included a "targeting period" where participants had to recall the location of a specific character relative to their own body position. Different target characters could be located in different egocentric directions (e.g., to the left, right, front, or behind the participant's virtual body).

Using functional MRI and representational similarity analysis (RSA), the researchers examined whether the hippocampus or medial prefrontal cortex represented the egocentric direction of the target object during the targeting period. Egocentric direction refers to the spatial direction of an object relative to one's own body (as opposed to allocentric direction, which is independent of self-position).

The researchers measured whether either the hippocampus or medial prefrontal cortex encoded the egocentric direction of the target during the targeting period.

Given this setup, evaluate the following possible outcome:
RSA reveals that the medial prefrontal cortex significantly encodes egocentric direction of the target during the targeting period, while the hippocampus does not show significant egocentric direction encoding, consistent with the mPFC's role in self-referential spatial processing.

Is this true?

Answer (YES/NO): NO